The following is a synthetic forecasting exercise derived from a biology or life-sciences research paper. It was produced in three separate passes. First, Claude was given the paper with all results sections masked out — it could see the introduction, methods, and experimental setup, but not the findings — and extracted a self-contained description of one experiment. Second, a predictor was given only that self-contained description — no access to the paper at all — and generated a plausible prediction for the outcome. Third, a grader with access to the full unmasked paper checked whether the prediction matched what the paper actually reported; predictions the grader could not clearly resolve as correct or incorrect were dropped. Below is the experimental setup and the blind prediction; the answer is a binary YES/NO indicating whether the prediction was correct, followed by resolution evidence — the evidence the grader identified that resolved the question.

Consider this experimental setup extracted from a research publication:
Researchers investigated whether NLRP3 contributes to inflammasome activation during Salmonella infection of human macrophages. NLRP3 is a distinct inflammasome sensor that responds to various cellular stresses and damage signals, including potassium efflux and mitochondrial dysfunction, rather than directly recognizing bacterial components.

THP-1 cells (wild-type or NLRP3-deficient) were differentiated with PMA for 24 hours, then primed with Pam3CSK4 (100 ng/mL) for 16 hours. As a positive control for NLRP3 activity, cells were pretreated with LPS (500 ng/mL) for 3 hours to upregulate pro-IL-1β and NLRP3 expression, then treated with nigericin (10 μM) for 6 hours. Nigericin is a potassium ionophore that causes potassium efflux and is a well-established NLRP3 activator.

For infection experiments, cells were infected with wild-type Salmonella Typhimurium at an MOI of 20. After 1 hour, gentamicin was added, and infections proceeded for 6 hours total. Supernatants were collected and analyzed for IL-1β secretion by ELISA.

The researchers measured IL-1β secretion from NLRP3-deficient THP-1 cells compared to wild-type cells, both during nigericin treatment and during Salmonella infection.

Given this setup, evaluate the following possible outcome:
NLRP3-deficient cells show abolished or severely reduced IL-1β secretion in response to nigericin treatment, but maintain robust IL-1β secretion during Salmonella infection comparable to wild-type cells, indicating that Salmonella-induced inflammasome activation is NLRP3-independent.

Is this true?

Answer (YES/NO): NO